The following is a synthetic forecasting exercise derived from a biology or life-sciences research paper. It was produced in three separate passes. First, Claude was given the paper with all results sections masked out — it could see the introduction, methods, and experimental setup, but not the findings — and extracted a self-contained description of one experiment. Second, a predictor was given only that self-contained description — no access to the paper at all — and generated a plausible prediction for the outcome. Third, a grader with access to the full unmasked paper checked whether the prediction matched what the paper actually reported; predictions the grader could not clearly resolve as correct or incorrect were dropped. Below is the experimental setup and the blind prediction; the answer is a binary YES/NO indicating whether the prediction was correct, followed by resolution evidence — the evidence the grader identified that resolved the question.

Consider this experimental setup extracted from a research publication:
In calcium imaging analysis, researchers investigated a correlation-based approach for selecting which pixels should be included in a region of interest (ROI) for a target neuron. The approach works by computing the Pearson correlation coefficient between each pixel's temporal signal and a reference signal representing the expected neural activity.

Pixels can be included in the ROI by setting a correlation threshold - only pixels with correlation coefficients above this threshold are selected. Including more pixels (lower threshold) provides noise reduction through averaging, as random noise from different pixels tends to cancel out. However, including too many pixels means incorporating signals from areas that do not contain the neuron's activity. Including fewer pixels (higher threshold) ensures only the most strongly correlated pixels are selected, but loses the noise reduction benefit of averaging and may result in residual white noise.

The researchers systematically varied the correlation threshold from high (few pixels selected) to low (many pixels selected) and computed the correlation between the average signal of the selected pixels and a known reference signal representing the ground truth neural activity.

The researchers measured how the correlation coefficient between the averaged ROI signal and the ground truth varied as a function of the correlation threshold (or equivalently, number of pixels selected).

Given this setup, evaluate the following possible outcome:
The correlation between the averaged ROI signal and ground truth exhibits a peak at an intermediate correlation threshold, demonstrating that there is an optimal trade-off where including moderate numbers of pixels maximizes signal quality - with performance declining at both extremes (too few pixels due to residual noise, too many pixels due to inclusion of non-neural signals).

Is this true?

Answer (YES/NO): YES